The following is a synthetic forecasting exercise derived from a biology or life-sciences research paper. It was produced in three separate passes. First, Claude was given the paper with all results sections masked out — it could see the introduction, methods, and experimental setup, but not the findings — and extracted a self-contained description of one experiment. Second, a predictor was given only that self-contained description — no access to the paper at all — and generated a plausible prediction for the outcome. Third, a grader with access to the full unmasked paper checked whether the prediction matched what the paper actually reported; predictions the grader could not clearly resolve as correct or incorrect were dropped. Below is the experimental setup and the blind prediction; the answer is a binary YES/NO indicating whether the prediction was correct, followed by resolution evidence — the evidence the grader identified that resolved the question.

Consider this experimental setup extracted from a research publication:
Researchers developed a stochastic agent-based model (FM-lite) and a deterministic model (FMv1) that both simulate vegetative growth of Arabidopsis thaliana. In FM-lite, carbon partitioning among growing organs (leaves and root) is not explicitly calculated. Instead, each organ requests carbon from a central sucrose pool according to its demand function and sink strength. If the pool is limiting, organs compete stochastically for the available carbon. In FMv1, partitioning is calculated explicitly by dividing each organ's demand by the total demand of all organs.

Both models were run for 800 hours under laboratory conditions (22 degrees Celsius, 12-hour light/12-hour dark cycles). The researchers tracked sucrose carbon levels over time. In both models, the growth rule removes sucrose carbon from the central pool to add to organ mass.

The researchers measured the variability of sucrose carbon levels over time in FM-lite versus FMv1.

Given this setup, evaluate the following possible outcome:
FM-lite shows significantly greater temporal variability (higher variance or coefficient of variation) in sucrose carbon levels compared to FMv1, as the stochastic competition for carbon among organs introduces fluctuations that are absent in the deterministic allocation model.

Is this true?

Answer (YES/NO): YES